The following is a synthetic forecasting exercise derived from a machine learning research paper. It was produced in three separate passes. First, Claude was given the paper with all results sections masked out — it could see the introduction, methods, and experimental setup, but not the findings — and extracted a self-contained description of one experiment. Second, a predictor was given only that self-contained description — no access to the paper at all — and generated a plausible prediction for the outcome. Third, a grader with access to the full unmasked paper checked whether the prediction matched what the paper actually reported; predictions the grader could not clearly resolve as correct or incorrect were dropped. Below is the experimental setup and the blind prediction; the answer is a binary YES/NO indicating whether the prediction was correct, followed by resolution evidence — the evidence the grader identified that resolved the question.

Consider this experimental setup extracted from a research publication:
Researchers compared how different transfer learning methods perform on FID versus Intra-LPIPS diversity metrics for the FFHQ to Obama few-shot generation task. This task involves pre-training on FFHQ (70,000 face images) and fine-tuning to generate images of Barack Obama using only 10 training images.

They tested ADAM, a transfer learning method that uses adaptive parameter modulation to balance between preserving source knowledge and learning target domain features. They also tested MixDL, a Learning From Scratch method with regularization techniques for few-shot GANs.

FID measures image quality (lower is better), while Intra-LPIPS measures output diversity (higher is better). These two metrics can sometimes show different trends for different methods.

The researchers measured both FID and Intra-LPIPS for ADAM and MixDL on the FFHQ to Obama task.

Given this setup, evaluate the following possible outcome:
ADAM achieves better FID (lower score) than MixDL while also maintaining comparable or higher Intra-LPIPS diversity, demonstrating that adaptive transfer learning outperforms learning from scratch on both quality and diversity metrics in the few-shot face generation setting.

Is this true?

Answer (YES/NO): NO